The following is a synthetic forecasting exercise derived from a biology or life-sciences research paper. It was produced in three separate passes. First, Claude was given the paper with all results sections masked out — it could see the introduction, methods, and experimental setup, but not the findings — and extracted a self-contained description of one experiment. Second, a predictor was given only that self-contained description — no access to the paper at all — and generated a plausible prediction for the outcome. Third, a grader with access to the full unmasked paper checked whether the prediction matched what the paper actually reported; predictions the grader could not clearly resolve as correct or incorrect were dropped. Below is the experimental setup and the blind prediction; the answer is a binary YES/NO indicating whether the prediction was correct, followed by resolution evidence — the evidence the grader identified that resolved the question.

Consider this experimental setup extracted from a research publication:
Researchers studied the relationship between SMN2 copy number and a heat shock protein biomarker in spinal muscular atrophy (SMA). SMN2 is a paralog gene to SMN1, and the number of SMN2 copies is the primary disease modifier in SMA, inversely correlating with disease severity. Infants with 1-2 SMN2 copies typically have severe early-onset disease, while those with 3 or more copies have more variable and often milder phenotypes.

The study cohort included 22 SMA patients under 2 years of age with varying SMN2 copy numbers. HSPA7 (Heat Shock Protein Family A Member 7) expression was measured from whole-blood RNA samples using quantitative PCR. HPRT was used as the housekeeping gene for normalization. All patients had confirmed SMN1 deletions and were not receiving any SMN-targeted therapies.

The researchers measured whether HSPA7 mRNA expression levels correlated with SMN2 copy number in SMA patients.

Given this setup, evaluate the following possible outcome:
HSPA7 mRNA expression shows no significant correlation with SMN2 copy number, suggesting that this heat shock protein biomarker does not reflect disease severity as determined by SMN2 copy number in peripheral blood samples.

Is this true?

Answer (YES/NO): NO